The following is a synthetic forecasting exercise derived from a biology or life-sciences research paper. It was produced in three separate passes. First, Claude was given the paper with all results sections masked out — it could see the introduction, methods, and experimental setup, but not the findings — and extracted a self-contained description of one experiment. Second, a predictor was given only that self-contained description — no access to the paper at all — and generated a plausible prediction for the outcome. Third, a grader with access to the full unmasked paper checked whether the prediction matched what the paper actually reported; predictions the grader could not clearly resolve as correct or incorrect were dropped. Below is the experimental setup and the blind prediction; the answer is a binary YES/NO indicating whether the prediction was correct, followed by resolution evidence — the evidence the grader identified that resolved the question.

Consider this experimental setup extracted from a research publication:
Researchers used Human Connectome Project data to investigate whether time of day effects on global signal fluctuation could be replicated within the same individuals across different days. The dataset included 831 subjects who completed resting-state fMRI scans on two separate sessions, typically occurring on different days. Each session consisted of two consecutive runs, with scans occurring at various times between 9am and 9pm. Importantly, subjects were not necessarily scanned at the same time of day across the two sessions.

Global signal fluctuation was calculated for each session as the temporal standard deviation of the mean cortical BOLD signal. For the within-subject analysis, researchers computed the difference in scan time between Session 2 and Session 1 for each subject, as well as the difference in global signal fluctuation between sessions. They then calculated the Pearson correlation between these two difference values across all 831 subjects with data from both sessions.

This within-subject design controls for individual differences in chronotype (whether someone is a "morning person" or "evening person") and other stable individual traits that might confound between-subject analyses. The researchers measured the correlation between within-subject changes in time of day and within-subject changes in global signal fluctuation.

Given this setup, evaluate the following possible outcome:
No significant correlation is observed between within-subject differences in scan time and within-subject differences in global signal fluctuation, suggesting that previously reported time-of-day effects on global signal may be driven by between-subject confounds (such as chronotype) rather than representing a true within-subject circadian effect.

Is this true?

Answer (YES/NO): NO